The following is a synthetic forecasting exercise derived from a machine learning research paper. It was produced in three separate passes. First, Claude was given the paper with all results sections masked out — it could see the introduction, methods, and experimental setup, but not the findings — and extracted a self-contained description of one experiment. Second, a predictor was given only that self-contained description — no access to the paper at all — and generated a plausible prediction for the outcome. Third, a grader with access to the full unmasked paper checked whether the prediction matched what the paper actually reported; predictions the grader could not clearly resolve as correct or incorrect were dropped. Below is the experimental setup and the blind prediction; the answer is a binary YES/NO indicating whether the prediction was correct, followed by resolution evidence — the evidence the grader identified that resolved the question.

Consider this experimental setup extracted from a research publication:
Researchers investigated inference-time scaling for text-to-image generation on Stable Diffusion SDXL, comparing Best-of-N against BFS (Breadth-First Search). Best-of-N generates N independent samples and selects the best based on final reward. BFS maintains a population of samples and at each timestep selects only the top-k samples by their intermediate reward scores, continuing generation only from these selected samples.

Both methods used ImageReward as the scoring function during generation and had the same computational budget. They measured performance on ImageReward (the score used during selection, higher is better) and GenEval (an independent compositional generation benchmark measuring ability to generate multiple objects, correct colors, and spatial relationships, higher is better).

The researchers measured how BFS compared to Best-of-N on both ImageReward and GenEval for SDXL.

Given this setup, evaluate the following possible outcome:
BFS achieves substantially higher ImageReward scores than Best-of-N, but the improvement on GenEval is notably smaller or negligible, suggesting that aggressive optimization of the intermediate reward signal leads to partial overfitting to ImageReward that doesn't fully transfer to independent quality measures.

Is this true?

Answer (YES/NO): YES